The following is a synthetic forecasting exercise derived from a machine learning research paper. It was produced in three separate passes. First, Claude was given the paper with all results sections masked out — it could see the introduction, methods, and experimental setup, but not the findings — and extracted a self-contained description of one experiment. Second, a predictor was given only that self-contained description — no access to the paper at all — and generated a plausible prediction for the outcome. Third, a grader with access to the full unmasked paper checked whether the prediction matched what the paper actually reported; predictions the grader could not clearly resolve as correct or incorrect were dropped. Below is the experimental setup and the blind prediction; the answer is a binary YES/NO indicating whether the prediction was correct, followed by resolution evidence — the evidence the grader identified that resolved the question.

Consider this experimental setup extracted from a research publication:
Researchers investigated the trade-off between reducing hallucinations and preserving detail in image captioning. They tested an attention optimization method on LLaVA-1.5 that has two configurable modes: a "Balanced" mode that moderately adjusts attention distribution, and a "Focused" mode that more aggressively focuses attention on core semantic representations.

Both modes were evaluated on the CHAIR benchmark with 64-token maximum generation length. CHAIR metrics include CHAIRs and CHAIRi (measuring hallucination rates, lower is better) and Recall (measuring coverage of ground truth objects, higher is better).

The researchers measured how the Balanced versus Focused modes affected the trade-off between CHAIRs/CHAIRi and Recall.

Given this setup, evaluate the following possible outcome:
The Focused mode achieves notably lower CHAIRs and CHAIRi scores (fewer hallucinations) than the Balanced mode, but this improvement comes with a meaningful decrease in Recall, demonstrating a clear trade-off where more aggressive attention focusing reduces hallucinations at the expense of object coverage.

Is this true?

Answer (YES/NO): YES